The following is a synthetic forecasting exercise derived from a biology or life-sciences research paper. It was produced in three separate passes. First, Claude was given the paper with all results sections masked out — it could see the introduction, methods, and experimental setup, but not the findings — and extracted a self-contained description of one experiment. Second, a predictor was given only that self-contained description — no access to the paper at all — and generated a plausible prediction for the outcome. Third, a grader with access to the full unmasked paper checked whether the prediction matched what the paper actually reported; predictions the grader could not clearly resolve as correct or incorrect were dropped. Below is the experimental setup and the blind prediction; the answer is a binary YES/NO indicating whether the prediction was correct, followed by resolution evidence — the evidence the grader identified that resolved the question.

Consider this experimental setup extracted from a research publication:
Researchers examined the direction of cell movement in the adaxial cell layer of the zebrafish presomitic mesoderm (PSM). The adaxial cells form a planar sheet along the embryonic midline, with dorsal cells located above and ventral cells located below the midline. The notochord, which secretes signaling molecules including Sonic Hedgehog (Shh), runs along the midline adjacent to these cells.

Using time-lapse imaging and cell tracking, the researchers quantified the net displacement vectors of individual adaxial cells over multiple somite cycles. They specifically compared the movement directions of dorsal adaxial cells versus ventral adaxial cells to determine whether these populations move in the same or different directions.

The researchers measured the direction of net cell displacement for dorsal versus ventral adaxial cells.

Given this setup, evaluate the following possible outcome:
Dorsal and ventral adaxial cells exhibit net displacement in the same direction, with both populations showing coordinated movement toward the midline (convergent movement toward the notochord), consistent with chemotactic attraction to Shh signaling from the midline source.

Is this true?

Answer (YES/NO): NO